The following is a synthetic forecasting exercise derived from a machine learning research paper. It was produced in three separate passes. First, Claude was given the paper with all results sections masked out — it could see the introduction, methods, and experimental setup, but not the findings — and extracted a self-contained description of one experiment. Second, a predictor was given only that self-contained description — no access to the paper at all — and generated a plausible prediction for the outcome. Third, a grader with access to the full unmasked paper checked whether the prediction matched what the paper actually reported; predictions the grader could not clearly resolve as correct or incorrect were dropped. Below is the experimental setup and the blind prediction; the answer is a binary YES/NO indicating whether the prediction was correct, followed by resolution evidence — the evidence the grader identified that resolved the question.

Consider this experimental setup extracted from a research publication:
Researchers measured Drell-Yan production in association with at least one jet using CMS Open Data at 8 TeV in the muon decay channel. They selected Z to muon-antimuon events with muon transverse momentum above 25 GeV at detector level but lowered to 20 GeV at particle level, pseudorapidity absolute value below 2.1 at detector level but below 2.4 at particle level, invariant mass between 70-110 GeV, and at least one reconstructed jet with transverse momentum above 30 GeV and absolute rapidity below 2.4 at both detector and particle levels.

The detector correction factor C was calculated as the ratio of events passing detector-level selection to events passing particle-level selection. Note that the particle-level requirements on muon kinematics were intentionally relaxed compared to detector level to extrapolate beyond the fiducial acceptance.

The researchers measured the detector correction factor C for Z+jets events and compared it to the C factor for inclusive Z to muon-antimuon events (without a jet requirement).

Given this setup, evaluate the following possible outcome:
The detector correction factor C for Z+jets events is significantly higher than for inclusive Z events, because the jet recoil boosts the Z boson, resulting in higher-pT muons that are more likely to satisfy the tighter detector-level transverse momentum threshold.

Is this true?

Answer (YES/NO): NO